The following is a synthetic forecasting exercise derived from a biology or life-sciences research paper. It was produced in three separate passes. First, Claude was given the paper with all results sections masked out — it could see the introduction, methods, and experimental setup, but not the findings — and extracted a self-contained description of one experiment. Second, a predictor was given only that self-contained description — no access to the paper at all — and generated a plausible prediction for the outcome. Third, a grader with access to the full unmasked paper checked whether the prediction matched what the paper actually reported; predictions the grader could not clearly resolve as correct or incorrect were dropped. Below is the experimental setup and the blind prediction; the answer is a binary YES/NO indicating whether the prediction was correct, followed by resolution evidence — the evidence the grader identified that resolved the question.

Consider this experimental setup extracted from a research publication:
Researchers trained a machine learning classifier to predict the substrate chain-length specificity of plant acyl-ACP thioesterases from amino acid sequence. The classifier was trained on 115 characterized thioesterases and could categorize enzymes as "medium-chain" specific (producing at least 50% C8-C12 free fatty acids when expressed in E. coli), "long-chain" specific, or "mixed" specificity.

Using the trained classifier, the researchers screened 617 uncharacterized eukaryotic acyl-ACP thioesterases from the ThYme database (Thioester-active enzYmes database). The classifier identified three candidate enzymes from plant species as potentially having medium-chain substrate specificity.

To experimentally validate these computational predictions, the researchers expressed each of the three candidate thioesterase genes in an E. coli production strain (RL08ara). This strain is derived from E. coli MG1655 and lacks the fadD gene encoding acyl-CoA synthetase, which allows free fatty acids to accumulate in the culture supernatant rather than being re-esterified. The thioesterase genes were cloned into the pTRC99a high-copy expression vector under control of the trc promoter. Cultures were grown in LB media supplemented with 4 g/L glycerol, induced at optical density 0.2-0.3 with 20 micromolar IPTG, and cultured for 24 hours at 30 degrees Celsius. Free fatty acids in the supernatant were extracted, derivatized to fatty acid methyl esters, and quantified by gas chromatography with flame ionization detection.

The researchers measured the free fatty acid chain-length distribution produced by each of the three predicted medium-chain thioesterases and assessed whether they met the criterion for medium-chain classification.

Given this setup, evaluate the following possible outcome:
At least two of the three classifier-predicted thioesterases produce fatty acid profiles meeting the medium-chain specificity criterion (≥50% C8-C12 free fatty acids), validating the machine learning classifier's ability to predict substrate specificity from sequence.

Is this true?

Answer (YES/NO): YES